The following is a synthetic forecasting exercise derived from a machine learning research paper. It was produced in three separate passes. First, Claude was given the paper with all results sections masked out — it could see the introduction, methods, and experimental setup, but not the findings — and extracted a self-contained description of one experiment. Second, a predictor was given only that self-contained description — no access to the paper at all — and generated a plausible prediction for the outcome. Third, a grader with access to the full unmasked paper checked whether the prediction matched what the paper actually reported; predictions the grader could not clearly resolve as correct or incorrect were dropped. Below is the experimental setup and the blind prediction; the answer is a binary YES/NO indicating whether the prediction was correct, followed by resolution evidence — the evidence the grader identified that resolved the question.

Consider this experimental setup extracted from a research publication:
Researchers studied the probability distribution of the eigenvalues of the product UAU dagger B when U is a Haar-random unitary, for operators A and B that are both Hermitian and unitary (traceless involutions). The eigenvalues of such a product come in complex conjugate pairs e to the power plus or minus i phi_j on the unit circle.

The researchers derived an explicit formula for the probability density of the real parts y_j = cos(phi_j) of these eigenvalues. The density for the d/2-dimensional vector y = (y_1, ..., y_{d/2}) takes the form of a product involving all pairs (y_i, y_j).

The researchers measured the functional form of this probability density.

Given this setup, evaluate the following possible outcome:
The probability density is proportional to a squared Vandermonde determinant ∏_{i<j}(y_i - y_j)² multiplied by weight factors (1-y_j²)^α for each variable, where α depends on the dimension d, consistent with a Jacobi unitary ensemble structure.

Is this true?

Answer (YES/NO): NO